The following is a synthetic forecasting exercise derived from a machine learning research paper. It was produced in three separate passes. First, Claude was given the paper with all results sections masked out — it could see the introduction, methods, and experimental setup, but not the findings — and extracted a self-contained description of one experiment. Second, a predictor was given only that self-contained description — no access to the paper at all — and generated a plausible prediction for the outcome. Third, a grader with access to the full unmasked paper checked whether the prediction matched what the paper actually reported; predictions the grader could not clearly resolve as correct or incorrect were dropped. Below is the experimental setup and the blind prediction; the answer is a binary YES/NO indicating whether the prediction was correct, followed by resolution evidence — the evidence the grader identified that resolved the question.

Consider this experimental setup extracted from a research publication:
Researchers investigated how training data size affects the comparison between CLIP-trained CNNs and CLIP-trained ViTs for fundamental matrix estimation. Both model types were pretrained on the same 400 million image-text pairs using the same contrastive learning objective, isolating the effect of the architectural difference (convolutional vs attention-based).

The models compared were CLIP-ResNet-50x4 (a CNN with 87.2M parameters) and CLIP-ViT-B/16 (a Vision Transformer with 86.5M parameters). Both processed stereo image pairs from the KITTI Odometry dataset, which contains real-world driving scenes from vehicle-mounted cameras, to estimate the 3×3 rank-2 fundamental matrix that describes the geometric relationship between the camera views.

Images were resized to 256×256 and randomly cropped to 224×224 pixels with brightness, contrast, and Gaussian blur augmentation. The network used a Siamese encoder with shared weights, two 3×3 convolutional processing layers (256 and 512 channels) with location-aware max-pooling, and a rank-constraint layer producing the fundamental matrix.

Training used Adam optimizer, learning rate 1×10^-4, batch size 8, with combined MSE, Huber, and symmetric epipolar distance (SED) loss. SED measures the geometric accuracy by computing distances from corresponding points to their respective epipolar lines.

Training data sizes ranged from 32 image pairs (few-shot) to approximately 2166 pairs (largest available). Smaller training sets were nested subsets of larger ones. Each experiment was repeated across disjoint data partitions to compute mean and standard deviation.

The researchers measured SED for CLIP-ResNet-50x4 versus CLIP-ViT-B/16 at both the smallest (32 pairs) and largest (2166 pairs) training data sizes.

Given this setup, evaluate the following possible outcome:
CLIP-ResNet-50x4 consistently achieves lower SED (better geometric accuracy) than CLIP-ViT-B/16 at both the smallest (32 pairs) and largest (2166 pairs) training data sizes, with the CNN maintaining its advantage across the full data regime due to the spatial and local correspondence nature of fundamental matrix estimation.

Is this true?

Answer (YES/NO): NO